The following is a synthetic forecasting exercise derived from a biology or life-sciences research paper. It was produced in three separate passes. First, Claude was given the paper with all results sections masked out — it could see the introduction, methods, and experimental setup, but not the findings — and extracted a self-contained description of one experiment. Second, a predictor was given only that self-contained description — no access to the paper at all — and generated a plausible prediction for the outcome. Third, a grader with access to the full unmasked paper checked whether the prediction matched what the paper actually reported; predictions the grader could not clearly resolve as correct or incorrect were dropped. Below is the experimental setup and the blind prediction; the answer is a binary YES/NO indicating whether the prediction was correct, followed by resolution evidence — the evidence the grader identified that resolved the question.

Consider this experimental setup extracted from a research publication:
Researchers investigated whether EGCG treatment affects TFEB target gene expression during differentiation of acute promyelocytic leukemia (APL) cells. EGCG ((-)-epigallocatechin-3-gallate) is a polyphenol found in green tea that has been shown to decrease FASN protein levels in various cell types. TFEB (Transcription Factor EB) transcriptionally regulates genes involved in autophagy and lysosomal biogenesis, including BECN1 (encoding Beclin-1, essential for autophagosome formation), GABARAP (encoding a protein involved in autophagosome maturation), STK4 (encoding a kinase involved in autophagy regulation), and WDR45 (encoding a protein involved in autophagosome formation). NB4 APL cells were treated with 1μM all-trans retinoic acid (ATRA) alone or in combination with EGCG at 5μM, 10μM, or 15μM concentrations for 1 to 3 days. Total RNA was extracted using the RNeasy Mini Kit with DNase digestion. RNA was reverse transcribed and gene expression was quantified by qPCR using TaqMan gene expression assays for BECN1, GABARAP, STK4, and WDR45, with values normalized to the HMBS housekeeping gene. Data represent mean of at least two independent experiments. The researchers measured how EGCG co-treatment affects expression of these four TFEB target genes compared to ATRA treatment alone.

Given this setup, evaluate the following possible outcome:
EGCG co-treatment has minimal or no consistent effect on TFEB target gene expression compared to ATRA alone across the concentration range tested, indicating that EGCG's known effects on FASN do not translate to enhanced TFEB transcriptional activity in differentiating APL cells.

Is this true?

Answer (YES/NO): NO